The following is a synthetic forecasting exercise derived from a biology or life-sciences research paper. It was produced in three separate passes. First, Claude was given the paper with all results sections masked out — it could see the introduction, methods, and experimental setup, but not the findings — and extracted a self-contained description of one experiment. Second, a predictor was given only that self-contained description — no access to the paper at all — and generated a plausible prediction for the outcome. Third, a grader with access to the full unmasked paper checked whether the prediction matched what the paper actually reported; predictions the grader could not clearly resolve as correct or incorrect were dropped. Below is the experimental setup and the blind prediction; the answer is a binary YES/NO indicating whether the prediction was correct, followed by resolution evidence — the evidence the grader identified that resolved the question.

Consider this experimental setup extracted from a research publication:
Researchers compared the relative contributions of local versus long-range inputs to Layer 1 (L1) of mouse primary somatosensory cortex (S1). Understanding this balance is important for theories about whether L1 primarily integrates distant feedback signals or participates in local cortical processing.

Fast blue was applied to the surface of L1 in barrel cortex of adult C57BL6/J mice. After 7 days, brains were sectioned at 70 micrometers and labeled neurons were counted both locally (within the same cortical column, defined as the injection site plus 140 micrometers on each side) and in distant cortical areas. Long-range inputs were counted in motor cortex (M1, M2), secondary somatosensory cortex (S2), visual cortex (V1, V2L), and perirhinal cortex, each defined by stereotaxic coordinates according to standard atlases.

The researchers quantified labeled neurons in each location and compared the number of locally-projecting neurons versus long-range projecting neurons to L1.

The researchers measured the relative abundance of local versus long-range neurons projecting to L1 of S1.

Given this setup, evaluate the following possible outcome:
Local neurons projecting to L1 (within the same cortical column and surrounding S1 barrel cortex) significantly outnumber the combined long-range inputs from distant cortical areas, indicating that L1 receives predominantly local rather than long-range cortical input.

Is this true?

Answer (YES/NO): YES